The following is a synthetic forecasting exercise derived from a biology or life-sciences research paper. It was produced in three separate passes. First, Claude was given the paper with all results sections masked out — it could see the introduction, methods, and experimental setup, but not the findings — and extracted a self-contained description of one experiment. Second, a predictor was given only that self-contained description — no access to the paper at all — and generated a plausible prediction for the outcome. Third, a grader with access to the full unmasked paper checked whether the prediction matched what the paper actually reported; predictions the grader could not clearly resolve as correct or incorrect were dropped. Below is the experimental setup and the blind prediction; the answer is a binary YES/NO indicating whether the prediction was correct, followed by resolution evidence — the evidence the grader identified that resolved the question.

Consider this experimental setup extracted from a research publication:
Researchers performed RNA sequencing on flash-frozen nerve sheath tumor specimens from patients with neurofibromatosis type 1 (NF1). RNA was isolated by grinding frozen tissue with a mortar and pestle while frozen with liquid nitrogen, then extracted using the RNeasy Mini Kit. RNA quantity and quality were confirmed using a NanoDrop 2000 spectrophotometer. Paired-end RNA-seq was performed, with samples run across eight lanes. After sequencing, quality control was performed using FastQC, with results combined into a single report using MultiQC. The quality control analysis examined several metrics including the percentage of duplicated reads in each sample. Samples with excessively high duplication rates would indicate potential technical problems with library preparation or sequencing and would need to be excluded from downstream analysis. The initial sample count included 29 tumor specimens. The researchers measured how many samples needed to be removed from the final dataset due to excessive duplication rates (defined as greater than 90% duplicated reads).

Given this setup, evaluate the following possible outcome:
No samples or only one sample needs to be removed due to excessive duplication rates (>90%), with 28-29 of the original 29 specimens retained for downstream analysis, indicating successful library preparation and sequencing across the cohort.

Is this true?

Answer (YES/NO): YES